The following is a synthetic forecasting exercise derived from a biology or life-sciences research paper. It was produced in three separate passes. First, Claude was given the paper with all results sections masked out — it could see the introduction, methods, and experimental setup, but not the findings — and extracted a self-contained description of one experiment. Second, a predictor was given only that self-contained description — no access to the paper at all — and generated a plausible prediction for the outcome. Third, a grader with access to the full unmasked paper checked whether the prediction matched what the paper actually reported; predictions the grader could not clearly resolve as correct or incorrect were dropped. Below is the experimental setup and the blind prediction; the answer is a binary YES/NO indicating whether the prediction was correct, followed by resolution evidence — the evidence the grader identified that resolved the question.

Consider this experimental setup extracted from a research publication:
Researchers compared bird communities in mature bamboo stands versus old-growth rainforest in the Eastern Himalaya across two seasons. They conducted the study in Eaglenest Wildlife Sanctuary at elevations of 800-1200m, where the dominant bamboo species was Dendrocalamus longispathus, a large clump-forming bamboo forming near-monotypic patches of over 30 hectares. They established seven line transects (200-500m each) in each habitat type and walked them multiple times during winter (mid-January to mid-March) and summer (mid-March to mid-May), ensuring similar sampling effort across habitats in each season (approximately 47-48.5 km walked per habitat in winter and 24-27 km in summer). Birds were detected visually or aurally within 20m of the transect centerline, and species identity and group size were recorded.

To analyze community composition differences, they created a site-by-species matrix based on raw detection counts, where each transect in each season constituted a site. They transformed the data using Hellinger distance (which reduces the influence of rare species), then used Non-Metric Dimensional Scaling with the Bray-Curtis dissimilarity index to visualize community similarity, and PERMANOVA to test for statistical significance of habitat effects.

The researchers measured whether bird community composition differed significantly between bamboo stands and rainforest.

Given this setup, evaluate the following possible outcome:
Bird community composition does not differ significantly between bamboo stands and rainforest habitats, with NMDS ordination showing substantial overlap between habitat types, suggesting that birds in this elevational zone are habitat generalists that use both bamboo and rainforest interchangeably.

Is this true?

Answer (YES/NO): NO